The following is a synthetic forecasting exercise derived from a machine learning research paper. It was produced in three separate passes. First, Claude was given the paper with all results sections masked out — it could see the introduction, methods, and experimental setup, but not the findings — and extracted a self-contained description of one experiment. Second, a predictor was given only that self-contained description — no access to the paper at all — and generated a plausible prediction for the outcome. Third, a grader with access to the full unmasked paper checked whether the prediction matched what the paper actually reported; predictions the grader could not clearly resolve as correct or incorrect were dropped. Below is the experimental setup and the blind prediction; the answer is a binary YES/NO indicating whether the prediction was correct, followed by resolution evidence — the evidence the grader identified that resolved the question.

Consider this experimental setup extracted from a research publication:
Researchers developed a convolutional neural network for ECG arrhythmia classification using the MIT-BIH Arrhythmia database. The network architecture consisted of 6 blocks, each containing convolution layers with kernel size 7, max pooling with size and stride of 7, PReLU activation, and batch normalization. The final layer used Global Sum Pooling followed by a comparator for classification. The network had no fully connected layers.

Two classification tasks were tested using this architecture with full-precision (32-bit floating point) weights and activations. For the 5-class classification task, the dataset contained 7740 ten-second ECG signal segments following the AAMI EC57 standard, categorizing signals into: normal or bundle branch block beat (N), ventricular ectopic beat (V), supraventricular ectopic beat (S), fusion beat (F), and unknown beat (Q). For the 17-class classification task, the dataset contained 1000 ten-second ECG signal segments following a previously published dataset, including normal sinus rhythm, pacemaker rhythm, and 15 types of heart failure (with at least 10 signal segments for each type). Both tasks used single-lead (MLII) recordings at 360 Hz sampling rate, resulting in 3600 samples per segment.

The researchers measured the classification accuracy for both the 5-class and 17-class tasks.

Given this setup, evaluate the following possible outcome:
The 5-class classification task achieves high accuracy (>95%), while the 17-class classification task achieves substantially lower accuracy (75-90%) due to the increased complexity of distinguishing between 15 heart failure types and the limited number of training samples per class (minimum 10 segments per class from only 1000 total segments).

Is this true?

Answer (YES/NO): NO